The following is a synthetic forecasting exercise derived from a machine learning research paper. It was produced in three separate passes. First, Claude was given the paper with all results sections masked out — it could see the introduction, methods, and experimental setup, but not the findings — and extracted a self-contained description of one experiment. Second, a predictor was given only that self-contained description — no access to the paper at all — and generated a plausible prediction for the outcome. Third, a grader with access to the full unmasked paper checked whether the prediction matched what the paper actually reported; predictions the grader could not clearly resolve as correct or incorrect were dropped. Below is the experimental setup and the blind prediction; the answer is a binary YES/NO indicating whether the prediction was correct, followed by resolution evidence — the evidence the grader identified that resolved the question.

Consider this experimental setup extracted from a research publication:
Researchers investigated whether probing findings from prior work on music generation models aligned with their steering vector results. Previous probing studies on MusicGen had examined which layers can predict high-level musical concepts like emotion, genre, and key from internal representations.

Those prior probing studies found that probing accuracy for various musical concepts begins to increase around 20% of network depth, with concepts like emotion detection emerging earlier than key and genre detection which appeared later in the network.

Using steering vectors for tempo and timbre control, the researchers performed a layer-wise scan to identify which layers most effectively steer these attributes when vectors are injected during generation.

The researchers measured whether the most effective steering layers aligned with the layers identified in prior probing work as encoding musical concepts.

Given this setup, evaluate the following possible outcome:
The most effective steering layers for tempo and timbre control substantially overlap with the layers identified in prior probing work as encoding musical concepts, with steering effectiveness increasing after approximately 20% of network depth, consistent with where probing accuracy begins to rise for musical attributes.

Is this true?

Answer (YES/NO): YES